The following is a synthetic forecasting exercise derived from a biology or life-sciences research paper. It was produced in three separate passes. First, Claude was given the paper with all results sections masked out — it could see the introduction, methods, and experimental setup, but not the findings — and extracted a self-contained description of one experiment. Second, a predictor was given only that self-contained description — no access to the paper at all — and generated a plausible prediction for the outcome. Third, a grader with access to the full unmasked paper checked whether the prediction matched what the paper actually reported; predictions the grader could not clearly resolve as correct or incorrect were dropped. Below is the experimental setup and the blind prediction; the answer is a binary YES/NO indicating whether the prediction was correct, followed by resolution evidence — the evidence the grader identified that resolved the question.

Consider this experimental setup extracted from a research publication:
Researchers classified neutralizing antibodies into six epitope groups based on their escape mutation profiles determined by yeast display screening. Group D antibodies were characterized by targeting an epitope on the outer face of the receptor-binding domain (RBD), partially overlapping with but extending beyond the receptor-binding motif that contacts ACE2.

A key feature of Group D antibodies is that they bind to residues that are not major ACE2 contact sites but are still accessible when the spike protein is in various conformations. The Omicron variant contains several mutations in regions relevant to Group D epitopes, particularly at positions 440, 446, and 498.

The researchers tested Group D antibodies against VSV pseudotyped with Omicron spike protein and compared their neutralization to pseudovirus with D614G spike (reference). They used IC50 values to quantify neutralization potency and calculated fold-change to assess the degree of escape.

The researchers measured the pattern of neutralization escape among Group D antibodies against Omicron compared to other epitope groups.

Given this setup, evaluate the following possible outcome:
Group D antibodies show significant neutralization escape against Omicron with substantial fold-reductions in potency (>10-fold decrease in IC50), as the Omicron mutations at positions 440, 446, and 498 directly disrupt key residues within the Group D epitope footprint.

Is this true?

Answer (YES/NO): NO